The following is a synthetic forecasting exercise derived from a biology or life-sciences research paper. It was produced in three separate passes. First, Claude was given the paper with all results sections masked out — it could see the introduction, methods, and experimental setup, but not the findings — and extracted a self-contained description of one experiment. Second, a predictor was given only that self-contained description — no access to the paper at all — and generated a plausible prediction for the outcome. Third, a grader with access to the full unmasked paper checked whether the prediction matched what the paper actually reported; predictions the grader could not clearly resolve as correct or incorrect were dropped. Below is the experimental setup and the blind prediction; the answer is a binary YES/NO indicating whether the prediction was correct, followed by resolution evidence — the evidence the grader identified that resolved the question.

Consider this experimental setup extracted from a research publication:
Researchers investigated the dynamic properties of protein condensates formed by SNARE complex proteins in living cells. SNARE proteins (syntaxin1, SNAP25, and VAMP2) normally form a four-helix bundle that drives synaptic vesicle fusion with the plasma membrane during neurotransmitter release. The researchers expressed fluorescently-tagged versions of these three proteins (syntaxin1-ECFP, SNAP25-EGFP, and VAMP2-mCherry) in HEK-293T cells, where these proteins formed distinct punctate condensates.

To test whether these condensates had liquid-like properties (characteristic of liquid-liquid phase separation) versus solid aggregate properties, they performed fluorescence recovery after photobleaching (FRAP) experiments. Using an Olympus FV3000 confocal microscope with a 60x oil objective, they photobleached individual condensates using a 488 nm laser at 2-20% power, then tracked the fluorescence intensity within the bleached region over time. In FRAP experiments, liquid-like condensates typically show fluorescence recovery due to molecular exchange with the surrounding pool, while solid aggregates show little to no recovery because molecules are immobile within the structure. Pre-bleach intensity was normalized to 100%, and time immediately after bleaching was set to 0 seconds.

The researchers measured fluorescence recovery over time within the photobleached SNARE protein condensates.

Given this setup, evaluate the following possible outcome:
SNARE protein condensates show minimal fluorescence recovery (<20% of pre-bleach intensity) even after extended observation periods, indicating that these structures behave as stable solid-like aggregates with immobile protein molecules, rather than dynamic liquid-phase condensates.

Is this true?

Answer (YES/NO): NO